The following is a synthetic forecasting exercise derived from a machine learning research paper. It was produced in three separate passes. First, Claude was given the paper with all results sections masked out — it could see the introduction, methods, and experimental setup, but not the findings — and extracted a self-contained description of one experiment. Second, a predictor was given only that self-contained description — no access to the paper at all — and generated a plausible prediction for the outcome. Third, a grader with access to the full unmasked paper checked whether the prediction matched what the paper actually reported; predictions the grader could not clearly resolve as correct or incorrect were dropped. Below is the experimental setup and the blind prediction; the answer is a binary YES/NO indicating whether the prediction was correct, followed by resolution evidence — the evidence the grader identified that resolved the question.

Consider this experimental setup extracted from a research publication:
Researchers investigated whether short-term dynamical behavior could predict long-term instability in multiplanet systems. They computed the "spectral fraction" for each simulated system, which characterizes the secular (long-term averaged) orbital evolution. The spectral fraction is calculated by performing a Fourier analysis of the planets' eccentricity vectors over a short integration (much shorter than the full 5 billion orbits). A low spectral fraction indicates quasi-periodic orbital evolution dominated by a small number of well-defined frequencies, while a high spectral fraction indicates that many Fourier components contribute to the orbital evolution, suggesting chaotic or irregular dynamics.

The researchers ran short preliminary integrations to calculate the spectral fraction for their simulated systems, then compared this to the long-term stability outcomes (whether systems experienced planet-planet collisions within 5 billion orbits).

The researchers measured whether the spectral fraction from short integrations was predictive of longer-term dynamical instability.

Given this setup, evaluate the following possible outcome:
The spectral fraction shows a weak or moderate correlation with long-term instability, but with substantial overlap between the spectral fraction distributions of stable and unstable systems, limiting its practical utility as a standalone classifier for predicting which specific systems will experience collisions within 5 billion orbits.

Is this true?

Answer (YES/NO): NO